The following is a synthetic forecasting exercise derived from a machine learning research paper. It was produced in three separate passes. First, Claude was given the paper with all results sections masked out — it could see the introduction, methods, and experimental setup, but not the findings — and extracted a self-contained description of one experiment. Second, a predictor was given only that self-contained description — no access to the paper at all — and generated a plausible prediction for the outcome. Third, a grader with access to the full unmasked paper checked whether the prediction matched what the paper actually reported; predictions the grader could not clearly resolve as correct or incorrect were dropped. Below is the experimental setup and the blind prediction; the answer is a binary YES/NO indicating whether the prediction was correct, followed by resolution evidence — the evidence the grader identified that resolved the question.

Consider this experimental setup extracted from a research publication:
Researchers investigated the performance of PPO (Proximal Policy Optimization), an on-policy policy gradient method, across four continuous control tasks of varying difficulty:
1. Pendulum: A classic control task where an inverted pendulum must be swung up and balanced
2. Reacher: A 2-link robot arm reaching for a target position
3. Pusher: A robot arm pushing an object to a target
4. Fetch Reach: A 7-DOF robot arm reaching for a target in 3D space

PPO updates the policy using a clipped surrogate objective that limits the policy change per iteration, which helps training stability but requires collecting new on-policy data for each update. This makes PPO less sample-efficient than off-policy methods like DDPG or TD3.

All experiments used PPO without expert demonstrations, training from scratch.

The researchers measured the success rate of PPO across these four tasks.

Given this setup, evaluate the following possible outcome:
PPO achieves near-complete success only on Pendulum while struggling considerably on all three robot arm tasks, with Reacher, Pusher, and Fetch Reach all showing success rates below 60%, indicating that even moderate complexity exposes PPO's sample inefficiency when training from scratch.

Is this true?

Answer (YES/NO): NO